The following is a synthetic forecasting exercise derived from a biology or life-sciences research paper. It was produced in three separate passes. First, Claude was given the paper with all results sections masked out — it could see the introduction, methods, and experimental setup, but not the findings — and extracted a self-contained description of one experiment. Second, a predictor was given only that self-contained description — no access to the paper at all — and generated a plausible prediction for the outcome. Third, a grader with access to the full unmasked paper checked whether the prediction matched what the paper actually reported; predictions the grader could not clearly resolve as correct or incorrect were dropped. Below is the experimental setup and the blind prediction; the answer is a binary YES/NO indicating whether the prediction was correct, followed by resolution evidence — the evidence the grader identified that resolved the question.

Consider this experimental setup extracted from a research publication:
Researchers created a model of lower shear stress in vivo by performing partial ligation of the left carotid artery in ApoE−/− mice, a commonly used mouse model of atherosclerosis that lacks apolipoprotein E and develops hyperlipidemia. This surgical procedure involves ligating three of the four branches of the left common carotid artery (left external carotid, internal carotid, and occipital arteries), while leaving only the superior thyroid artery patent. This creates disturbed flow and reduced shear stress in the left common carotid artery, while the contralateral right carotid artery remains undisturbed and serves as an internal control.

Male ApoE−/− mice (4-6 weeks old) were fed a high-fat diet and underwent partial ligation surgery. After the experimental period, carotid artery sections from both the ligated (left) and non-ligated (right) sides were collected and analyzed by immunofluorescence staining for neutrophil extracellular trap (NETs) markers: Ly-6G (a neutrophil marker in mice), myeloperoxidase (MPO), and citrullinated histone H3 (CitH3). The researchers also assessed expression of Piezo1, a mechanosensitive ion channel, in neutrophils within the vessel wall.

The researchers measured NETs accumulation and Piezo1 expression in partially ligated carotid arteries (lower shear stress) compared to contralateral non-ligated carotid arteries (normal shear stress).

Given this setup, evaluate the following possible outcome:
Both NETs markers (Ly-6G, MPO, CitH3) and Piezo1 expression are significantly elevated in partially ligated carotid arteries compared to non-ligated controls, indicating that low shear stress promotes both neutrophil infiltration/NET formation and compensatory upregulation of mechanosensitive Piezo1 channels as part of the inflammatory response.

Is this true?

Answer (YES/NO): NO